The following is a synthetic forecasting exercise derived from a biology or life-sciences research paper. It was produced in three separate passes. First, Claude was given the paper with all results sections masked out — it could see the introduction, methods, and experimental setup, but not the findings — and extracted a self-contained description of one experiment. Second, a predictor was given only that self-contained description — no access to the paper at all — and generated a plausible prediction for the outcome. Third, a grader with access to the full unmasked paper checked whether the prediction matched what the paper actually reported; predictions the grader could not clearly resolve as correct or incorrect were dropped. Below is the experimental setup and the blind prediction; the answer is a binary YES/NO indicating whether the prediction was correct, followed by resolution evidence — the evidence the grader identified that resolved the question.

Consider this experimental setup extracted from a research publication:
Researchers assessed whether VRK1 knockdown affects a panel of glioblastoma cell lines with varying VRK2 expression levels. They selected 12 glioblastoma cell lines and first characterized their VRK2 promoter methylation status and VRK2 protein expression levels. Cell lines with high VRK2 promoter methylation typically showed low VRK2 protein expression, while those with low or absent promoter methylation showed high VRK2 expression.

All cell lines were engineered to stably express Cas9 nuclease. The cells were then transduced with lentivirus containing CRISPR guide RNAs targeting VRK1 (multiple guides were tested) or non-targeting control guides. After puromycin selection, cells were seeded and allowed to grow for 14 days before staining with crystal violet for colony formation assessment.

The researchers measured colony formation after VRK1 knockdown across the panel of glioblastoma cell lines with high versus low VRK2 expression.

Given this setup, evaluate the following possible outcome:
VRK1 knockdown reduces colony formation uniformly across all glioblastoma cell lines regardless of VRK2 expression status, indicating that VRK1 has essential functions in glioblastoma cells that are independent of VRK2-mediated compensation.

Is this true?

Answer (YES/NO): NO